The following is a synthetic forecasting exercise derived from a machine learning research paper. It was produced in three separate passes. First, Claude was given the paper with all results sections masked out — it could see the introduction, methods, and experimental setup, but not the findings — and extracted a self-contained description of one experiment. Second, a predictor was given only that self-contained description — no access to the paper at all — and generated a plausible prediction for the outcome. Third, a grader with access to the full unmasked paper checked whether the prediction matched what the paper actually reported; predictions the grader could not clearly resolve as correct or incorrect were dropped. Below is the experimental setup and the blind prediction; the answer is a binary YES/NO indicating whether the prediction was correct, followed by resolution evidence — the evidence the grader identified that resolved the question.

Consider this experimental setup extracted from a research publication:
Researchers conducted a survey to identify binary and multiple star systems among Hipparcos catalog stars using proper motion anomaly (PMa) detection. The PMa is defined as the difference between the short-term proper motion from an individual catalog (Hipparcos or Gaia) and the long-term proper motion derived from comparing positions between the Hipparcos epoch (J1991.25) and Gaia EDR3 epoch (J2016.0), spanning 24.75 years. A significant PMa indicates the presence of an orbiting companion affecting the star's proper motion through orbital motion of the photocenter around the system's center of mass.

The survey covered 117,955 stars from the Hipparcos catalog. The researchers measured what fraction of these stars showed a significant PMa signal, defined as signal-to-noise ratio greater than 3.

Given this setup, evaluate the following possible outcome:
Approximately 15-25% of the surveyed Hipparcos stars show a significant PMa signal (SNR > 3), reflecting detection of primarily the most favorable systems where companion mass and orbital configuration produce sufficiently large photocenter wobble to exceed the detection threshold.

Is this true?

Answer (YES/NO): NO